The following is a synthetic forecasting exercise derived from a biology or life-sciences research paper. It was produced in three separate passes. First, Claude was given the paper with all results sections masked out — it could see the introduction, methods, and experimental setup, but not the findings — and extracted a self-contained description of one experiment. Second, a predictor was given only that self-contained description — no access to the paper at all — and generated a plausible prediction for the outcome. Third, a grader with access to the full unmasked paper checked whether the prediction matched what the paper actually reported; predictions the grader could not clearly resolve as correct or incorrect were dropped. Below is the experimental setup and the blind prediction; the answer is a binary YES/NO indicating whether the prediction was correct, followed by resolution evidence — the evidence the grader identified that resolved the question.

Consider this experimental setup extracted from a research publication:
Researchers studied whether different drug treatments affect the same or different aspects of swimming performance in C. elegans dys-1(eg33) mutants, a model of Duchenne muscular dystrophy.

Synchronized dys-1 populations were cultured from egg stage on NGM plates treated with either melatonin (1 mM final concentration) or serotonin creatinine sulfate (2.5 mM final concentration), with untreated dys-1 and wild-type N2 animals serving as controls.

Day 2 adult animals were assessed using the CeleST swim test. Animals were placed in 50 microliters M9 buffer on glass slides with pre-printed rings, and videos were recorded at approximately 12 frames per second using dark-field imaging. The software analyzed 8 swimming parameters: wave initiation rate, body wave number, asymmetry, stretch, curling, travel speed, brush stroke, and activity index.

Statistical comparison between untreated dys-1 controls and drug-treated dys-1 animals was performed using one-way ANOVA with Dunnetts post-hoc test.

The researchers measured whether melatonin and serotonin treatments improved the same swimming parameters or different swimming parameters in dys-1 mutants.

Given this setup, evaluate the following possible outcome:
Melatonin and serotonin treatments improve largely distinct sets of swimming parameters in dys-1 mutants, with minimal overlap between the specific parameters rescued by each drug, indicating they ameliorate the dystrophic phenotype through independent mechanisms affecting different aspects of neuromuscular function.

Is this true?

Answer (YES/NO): NO